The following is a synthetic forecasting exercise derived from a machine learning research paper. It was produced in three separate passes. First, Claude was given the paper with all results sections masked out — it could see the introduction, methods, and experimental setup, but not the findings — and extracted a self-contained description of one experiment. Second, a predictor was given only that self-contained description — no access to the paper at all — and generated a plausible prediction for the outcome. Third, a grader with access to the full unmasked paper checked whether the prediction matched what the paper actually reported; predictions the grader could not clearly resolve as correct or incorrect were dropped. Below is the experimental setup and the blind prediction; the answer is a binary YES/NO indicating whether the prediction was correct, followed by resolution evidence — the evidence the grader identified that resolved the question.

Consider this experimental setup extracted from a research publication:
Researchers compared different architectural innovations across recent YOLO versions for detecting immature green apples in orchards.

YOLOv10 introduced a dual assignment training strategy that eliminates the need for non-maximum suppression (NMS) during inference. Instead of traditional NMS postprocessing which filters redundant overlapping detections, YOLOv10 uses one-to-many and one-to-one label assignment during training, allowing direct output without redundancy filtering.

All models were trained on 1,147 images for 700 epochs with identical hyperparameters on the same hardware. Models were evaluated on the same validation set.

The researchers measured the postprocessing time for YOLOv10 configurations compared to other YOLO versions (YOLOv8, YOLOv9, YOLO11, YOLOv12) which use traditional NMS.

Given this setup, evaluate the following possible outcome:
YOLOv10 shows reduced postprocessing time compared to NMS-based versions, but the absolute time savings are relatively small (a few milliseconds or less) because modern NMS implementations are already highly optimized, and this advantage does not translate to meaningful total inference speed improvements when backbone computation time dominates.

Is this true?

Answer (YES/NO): NO